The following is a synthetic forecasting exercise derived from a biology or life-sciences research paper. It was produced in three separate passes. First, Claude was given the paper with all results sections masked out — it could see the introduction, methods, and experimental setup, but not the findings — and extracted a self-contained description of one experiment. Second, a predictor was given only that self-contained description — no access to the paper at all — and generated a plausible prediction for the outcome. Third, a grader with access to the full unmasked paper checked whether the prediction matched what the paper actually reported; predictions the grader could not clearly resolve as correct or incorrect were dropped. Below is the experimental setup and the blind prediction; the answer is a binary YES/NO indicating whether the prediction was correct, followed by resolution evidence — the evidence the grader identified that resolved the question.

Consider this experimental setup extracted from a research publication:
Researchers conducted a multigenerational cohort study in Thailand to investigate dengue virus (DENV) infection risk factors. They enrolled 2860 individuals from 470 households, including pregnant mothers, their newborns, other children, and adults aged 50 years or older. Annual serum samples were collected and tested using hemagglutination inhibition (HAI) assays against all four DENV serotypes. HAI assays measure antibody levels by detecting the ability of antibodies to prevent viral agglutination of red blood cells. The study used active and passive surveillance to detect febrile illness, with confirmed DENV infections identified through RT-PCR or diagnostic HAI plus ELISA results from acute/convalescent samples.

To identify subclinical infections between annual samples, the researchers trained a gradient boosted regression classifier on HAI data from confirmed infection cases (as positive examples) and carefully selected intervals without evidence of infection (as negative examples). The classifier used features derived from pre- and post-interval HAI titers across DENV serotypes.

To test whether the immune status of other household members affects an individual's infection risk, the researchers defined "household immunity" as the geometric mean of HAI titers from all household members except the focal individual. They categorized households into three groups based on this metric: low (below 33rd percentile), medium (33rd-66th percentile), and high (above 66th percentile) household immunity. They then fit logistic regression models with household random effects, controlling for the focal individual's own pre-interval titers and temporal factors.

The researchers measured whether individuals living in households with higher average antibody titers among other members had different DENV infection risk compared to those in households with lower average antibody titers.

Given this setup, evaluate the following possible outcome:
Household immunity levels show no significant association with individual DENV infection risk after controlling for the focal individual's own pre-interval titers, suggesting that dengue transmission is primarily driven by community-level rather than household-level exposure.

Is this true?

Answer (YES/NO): NO